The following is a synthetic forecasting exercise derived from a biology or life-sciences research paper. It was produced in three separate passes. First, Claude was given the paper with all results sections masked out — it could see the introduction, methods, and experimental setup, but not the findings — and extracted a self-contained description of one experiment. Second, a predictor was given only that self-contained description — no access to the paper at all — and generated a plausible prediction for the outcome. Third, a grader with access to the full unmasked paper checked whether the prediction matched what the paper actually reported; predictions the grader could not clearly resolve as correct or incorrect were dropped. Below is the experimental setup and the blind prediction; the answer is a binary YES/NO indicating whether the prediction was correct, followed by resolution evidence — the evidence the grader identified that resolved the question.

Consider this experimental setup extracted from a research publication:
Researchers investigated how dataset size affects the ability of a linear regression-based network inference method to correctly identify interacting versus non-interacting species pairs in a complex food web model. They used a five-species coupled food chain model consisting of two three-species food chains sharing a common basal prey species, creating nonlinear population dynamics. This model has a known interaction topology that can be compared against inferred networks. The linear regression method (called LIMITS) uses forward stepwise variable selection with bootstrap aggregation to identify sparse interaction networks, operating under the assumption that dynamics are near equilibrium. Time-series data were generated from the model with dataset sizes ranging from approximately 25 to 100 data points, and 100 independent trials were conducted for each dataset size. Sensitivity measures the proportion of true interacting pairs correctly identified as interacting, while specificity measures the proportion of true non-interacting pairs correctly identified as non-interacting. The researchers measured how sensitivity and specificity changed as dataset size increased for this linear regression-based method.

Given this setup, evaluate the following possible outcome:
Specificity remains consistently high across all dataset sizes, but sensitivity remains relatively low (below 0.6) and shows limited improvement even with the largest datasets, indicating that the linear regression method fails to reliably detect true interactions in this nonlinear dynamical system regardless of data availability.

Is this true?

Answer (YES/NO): NO